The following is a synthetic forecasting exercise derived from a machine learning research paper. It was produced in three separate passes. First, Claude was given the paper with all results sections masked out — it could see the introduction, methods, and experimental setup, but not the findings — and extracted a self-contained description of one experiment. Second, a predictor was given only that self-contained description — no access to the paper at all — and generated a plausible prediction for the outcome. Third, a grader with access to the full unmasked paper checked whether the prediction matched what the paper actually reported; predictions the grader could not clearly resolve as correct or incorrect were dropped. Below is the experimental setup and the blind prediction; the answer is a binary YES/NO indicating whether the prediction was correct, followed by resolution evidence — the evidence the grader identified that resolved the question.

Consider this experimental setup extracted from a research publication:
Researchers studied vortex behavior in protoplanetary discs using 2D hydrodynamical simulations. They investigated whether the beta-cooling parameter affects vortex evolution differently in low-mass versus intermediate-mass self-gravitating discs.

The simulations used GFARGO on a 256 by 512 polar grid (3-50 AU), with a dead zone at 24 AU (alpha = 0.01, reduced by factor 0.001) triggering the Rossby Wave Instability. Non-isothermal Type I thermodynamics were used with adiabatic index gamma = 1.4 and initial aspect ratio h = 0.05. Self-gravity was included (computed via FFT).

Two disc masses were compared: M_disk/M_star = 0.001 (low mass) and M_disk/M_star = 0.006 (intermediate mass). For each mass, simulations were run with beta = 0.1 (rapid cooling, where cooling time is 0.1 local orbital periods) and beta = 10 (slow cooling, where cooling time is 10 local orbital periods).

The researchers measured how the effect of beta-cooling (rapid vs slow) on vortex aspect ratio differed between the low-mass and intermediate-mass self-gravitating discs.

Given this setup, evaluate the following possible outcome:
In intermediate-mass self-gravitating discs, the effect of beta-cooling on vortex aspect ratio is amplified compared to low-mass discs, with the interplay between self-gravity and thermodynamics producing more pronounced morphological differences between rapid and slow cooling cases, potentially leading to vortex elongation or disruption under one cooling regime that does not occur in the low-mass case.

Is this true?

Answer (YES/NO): NO